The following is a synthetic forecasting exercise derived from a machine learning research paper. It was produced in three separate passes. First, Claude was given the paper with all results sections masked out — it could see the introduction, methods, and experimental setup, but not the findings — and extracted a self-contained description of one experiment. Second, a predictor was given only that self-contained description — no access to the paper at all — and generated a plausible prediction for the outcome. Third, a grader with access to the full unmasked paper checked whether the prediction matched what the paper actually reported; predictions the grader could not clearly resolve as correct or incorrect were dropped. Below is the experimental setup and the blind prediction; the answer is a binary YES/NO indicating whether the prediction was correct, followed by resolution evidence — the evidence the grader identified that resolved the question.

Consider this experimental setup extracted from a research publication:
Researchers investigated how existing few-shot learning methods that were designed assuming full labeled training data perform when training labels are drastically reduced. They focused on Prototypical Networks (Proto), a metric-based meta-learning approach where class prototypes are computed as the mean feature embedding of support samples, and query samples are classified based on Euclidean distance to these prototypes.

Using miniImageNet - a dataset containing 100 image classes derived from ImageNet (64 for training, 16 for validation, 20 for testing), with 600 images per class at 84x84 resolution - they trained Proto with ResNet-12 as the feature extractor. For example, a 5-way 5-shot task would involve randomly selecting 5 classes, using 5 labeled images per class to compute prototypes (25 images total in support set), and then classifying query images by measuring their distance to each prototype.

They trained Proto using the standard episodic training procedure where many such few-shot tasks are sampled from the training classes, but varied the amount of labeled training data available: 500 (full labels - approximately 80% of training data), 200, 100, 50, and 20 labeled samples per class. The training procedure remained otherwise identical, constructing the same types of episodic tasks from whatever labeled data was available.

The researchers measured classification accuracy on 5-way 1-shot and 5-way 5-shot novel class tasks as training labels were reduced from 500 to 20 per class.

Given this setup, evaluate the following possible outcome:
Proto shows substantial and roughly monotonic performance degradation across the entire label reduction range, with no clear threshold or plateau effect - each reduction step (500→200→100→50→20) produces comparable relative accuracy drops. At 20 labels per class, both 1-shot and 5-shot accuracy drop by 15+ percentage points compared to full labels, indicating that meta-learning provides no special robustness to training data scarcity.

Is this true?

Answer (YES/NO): NO